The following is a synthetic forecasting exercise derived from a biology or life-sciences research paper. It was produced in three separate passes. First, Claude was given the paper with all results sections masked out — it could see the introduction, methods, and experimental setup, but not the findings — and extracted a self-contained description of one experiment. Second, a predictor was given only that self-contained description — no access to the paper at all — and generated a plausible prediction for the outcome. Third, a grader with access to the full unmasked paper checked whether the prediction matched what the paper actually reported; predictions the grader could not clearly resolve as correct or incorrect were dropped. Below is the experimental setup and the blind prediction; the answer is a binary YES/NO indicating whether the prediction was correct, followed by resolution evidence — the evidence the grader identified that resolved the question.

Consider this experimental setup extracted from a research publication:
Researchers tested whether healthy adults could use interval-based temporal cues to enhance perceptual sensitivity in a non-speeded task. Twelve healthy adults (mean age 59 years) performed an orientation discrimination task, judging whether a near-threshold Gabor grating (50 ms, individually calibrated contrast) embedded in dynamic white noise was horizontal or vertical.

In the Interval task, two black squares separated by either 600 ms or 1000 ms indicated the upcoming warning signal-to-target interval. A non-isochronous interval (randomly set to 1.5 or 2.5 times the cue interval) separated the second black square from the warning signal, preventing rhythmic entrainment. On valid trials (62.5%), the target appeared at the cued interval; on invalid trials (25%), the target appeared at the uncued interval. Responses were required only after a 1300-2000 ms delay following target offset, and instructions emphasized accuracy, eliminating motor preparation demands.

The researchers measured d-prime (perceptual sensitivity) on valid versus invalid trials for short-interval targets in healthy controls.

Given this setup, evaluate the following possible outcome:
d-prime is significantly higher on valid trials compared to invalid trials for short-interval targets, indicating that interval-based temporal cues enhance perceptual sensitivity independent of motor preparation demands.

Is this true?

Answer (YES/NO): YES